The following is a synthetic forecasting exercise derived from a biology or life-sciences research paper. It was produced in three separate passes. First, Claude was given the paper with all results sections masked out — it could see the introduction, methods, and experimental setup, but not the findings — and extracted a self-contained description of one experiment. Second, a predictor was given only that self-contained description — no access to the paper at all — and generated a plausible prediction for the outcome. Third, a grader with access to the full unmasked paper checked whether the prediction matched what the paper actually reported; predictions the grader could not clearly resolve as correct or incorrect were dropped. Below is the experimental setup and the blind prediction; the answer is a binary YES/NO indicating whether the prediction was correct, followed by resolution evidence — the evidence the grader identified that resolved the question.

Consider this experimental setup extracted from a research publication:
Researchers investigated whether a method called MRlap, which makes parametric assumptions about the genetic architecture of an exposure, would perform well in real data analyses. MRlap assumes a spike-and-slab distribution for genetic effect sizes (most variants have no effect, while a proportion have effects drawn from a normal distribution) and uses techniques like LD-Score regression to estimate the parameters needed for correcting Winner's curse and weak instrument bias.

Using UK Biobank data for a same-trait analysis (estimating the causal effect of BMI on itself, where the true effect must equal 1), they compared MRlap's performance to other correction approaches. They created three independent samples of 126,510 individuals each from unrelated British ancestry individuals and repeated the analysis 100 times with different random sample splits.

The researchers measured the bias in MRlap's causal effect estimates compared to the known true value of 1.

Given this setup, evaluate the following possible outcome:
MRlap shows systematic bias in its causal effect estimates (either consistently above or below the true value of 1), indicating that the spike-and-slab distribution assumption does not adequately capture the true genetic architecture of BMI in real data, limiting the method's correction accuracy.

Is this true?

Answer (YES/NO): YES